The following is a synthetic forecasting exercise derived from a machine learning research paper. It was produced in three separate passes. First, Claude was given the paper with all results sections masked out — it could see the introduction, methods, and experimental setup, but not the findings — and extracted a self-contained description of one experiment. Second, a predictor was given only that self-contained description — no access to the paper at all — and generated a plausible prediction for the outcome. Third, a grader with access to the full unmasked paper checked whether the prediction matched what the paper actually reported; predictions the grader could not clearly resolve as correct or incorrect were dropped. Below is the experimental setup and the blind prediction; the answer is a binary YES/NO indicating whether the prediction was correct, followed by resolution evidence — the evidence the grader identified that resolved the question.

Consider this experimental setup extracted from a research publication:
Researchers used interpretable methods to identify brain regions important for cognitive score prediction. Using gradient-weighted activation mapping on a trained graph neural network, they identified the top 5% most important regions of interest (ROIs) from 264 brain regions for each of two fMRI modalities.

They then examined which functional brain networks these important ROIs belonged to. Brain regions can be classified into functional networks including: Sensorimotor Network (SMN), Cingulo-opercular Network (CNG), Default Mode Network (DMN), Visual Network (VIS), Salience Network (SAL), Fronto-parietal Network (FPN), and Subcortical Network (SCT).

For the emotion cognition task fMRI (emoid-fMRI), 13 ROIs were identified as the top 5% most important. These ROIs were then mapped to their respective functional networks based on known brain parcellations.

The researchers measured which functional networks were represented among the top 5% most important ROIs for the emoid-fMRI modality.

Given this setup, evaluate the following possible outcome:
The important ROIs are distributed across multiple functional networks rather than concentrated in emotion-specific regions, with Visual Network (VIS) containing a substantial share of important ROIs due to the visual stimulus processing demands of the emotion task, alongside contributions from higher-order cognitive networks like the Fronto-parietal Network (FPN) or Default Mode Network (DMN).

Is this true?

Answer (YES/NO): YES